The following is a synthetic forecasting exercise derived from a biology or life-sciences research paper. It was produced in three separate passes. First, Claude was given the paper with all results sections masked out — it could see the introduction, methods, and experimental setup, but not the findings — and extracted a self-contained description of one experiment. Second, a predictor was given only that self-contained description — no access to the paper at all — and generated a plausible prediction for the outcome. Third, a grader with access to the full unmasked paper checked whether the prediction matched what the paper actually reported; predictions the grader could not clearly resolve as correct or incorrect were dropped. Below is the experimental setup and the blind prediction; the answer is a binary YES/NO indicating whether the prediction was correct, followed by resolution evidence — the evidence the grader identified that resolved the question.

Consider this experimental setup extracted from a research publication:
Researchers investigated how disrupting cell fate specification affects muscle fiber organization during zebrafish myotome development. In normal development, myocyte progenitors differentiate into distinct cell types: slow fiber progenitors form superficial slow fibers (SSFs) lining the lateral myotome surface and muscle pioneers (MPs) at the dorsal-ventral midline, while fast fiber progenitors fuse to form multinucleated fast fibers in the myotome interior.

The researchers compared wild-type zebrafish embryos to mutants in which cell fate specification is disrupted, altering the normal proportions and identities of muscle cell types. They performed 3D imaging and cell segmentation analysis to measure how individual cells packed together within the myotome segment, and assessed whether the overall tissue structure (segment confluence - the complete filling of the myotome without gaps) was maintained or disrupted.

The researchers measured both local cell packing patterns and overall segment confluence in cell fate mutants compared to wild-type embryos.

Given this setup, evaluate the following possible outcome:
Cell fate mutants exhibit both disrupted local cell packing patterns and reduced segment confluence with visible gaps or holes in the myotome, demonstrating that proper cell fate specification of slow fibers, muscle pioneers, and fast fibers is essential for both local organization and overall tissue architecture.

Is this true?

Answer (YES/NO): NO